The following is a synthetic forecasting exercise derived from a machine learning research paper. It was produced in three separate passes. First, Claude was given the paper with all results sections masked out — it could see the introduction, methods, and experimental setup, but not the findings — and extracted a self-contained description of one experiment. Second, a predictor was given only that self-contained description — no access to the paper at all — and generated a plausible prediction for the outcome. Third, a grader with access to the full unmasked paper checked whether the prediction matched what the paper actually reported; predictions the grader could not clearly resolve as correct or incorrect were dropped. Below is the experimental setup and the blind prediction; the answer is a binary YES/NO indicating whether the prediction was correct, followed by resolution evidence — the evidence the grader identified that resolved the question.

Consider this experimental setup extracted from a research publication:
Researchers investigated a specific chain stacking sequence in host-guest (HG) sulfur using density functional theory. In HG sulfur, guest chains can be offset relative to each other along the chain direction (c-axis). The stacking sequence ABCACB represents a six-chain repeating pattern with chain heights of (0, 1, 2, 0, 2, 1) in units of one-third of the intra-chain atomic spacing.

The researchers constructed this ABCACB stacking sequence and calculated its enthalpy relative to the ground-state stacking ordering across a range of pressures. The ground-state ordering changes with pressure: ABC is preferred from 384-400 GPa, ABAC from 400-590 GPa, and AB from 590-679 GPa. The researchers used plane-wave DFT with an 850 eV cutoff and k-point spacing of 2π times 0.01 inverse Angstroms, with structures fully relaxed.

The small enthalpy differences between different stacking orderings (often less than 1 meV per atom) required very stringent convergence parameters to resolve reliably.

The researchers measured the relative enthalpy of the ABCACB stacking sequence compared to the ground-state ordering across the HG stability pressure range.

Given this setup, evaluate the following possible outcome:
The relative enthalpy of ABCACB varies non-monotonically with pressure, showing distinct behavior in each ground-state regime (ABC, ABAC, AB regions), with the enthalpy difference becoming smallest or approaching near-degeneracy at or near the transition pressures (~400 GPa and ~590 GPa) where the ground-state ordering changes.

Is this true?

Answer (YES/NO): NO